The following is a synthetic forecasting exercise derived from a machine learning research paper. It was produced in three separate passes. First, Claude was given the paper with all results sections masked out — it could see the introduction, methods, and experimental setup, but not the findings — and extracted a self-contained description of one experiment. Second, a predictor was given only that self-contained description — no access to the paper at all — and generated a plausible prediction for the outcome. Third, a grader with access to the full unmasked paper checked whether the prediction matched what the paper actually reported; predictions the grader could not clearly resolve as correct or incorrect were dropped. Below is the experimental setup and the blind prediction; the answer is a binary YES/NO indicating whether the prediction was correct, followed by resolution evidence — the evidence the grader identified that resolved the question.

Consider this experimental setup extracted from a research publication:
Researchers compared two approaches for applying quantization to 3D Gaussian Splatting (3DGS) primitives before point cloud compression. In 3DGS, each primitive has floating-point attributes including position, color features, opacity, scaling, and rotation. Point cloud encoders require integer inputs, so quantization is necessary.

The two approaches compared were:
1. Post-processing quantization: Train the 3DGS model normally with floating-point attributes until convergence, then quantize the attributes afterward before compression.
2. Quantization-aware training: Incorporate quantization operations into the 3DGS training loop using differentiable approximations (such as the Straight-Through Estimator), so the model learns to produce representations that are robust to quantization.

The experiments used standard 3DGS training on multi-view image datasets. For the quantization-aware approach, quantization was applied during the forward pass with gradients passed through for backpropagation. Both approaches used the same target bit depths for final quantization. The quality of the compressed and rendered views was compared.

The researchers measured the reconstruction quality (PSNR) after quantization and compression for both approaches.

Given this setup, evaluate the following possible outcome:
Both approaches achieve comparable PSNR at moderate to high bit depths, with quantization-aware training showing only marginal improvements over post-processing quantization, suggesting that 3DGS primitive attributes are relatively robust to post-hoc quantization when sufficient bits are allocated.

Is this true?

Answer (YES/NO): NO